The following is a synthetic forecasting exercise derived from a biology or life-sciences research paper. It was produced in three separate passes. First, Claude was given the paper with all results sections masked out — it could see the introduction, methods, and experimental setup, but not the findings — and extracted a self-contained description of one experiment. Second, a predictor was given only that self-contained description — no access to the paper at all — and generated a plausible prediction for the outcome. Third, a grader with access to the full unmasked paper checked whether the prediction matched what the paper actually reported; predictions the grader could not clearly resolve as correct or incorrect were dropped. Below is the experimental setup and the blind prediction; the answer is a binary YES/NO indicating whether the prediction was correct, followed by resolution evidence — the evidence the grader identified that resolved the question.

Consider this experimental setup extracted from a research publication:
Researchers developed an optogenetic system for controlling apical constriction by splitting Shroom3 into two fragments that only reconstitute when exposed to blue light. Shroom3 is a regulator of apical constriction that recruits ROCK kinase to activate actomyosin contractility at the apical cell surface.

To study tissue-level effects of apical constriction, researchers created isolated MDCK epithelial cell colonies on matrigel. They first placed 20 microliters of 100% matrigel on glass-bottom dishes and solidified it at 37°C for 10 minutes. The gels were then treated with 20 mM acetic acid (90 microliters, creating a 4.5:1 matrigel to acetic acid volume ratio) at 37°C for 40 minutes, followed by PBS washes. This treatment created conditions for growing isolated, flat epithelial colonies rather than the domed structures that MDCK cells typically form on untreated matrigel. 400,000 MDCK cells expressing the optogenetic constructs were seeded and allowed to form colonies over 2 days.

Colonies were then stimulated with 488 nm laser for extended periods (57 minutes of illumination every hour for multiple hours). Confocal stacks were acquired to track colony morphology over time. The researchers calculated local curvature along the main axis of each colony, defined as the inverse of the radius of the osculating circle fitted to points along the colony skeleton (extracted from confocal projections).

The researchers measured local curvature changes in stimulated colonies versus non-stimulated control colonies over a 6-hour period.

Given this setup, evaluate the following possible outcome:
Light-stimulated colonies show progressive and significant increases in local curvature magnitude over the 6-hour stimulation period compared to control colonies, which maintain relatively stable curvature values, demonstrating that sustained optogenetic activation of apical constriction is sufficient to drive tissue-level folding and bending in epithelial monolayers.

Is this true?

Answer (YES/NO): YES